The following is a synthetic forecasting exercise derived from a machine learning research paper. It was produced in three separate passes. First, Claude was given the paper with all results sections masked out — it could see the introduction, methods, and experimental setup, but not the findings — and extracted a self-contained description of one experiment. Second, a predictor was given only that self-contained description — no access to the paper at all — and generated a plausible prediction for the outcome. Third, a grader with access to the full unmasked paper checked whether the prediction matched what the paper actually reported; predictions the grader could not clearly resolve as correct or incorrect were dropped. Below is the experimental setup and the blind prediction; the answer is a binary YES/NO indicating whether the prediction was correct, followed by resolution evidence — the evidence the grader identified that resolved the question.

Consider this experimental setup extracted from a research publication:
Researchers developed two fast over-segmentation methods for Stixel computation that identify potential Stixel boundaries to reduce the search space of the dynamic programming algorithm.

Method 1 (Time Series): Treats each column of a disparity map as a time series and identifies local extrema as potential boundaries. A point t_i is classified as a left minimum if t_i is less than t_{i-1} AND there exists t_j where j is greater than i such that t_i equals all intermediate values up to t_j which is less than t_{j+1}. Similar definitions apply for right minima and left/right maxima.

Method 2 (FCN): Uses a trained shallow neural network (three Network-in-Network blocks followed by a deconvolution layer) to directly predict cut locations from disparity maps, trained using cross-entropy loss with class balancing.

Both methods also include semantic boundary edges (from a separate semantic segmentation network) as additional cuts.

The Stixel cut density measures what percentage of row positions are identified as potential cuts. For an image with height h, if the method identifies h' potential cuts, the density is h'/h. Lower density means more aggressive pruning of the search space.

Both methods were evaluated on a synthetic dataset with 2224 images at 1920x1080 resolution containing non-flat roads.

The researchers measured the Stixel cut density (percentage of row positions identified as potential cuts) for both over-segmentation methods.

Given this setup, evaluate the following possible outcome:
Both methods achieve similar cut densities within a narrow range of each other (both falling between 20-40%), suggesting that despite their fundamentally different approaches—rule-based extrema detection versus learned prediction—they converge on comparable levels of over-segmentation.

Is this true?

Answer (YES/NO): YES